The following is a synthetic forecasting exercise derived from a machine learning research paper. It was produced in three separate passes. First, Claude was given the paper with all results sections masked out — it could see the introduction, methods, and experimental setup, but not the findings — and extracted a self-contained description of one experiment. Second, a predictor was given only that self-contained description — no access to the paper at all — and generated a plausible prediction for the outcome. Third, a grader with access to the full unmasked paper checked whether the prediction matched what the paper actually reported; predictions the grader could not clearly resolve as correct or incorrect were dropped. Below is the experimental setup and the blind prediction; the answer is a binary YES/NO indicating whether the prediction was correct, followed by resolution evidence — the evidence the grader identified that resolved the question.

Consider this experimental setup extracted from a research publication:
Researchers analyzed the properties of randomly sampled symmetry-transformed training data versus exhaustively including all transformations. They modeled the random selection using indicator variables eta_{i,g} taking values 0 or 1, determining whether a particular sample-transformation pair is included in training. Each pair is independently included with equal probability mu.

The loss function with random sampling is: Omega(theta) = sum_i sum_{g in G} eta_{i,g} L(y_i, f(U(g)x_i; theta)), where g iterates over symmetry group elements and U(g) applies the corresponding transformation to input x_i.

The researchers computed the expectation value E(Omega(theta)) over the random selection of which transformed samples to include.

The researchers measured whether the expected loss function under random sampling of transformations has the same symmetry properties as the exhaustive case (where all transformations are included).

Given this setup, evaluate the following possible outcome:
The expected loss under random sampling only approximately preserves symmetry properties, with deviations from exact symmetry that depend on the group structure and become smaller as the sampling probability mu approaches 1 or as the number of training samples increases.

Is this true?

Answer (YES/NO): NO